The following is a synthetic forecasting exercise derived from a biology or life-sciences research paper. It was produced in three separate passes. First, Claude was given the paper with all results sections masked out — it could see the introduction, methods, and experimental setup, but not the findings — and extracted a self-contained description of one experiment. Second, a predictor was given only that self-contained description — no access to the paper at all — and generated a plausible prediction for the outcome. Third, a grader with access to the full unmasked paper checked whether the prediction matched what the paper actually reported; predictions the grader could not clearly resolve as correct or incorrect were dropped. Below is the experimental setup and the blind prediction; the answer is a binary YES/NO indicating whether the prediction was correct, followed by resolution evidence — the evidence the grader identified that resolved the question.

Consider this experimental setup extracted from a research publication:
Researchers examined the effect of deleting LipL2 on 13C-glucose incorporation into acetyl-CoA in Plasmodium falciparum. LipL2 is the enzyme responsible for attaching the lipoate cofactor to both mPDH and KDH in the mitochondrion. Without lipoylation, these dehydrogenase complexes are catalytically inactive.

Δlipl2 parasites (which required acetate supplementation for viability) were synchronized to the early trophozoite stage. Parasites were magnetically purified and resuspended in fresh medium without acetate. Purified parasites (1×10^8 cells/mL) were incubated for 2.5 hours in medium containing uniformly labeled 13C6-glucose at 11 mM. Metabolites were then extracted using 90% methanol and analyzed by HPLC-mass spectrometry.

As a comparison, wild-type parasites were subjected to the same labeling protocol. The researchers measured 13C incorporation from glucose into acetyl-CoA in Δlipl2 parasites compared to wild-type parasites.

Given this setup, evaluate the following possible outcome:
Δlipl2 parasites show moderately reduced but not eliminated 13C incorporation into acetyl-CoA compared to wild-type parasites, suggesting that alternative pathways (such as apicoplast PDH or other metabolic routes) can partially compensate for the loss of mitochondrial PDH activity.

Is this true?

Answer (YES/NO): NO